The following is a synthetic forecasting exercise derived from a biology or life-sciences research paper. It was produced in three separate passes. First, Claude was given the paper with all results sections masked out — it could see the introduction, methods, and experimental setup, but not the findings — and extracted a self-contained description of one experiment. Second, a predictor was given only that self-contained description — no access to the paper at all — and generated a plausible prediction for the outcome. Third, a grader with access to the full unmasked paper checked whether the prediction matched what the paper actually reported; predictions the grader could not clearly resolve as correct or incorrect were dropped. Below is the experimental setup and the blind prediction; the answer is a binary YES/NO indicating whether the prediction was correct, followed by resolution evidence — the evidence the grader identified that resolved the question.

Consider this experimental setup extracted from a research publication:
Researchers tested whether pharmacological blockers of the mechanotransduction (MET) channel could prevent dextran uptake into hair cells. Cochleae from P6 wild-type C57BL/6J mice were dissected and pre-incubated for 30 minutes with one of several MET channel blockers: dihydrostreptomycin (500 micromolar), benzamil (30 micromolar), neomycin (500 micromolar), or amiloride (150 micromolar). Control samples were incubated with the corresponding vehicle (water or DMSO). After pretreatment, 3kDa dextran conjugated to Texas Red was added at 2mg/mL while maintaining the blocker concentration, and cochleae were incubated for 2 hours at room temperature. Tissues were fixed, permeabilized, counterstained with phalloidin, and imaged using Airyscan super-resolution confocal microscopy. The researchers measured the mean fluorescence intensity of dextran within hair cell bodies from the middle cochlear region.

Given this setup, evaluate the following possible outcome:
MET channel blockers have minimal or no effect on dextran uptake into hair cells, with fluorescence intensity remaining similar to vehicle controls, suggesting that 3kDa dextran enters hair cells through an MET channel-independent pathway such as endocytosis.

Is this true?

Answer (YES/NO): NO